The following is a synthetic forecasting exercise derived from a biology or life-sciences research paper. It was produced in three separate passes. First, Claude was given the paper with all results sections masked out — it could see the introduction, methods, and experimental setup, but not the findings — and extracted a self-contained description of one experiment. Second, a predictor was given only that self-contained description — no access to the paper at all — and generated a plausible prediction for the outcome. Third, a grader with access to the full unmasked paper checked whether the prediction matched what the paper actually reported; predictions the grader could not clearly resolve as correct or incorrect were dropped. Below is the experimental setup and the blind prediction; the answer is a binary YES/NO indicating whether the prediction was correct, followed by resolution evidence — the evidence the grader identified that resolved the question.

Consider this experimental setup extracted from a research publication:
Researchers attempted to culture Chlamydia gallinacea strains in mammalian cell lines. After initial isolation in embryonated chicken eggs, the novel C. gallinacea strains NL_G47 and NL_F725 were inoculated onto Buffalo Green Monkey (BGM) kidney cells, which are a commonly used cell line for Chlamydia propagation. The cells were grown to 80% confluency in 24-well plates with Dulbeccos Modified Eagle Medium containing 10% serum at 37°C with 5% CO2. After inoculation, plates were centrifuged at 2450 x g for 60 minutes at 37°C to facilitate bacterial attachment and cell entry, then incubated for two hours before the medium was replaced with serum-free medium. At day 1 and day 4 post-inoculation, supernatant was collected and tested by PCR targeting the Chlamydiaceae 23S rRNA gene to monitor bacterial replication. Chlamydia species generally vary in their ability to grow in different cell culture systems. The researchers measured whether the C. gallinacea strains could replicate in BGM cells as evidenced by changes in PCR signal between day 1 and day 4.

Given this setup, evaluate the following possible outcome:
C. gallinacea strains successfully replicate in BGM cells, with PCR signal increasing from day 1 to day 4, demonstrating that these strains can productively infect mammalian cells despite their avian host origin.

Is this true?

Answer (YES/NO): YES